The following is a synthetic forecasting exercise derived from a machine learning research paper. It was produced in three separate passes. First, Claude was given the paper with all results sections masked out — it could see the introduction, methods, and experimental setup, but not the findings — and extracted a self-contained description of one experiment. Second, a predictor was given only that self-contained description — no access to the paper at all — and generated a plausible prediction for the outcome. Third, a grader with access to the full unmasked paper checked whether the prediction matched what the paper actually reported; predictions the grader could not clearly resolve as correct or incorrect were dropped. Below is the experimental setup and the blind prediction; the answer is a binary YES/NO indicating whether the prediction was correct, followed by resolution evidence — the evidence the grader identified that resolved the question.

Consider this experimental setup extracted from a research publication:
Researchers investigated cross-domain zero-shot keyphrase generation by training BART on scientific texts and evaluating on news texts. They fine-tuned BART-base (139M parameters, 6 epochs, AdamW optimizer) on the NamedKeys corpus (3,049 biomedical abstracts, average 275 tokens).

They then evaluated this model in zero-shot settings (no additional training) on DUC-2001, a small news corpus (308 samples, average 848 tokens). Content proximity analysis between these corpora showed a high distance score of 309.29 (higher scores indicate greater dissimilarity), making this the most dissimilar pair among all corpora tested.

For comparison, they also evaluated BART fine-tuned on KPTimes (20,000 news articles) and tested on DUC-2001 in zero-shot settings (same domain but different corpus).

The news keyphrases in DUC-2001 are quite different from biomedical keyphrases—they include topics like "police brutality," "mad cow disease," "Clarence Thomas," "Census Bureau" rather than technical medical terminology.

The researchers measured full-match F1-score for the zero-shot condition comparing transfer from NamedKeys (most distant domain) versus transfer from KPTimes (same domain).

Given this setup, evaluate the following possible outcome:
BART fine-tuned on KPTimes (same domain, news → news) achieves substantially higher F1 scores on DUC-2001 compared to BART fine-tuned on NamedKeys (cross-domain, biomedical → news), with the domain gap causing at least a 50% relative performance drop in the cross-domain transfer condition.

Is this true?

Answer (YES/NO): NO